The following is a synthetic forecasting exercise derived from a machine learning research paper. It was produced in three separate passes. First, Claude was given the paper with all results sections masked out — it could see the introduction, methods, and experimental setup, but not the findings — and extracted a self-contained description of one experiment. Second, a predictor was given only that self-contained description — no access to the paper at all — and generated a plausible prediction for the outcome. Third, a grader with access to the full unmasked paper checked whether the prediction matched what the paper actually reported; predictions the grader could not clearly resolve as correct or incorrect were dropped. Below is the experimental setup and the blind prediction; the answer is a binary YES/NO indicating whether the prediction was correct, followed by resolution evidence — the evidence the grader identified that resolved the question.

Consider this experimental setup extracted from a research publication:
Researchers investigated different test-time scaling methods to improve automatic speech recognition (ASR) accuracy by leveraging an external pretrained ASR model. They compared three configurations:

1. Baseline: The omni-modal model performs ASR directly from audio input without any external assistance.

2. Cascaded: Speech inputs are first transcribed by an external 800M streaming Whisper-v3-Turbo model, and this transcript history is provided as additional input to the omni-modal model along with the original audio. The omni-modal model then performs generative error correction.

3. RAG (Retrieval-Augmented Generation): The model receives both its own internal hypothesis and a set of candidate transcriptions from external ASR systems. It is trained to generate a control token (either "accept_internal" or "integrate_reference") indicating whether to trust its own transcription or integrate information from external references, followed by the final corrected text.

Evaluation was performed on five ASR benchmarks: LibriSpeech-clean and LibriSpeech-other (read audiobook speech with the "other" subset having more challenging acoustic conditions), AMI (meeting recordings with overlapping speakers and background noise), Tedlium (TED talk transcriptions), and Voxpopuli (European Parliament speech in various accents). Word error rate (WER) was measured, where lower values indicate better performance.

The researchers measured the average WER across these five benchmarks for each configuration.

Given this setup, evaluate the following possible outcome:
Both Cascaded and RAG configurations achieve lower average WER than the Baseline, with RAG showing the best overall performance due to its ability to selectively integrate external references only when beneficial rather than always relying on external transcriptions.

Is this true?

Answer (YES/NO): YES